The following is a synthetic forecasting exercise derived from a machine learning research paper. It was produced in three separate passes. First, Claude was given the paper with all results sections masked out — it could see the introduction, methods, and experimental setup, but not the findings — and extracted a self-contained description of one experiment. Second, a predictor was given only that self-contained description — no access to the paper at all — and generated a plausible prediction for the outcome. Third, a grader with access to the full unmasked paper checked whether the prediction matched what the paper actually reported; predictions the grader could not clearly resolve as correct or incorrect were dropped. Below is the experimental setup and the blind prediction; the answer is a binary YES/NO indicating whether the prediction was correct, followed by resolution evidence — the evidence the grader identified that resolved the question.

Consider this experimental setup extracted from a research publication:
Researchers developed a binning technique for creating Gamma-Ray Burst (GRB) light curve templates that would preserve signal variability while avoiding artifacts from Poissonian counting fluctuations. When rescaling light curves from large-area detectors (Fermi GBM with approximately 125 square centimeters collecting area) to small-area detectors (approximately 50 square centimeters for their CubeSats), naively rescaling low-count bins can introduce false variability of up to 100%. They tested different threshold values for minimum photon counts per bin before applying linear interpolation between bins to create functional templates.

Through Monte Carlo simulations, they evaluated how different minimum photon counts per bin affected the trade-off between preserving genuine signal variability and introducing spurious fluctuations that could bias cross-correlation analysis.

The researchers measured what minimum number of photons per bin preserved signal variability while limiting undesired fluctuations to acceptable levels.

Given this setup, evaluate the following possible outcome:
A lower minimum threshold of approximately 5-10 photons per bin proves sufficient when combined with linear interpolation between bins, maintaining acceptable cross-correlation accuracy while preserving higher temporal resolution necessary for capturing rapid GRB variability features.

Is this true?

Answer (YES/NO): YES